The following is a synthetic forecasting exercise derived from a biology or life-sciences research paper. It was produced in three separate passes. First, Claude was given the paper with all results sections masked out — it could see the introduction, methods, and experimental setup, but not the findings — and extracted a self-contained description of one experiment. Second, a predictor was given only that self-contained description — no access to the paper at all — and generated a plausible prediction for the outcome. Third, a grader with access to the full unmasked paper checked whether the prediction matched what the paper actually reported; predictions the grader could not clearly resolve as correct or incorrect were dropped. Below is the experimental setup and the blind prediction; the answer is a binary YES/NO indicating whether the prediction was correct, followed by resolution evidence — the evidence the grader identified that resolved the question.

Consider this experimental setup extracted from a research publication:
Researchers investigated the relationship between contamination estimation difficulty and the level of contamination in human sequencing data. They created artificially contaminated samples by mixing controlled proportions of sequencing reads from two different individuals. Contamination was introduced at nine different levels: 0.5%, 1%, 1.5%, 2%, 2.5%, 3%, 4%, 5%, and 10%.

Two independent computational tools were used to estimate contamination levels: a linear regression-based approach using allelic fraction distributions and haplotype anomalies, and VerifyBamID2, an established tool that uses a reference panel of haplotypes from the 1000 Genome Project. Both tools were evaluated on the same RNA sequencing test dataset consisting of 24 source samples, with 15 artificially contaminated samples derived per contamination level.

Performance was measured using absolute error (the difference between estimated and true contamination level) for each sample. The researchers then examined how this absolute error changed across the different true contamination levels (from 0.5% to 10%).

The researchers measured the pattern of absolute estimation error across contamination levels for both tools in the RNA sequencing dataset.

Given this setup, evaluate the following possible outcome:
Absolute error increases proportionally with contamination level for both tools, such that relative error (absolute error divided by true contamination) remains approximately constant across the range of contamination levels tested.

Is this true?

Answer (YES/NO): NO